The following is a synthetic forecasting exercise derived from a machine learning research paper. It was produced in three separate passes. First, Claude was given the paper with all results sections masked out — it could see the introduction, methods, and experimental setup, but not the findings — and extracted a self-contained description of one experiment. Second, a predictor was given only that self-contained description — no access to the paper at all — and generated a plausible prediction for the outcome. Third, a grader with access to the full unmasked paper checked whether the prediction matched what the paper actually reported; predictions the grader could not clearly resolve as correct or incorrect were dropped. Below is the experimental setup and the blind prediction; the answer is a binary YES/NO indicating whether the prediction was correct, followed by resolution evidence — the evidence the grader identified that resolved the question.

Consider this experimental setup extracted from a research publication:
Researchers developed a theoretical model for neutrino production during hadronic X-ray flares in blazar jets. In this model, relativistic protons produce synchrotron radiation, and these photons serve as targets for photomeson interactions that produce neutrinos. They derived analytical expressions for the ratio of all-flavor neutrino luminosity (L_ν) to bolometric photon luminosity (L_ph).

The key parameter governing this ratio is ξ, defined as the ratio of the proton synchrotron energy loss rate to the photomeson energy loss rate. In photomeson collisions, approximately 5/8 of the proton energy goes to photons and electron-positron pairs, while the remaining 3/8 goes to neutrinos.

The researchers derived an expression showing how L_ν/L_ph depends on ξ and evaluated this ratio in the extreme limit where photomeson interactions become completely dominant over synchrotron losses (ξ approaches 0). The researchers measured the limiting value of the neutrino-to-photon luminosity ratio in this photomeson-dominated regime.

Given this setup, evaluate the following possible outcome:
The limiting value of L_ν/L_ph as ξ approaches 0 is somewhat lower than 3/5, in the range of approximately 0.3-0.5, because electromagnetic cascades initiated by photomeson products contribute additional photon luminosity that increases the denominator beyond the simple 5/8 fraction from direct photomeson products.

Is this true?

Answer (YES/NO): NO